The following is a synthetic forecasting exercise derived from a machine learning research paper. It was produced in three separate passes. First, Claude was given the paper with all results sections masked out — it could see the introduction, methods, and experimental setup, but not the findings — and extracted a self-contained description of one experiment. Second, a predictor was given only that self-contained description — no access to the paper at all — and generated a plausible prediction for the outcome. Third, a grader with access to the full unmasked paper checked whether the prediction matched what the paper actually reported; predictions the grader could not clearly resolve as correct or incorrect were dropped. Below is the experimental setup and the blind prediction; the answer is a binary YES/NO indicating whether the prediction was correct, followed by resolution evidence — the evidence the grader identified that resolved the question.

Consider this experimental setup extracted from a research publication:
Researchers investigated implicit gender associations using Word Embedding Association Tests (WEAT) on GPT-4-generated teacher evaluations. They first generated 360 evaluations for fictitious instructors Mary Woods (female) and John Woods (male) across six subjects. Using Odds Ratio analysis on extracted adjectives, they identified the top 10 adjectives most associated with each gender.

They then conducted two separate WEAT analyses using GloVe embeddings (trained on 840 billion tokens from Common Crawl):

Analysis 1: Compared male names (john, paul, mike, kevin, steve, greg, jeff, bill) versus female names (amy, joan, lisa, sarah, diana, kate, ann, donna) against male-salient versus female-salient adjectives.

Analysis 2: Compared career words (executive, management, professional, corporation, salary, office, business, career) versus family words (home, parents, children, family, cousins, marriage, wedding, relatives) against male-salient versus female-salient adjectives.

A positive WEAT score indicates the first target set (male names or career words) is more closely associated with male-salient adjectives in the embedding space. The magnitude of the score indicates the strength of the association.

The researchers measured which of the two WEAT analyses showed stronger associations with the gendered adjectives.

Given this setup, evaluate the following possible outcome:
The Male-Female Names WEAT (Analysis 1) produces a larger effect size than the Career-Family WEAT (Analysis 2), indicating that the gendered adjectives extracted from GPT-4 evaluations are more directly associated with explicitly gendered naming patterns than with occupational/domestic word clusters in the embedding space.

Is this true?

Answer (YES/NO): YES